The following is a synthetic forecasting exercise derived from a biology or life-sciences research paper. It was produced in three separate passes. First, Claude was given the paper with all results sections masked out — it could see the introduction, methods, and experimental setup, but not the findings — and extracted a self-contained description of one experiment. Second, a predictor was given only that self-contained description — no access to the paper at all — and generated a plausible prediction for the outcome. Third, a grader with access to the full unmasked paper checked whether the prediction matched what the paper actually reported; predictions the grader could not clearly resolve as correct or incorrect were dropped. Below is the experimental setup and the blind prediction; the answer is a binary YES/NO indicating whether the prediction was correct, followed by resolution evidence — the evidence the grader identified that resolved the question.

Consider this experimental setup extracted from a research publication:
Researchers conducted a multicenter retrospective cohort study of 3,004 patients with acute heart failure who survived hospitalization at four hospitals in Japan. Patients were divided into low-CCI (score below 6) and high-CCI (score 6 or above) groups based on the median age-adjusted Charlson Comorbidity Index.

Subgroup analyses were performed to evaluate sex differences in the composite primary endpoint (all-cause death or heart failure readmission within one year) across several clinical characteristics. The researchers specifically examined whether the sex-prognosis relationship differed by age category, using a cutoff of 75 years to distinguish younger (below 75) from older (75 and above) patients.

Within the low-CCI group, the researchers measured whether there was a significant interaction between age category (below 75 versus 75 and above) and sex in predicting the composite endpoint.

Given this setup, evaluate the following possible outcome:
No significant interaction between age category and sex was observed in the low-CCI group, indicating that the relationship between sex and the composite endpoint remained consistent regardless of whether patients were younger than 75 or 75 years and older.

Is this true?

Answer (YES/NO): YES